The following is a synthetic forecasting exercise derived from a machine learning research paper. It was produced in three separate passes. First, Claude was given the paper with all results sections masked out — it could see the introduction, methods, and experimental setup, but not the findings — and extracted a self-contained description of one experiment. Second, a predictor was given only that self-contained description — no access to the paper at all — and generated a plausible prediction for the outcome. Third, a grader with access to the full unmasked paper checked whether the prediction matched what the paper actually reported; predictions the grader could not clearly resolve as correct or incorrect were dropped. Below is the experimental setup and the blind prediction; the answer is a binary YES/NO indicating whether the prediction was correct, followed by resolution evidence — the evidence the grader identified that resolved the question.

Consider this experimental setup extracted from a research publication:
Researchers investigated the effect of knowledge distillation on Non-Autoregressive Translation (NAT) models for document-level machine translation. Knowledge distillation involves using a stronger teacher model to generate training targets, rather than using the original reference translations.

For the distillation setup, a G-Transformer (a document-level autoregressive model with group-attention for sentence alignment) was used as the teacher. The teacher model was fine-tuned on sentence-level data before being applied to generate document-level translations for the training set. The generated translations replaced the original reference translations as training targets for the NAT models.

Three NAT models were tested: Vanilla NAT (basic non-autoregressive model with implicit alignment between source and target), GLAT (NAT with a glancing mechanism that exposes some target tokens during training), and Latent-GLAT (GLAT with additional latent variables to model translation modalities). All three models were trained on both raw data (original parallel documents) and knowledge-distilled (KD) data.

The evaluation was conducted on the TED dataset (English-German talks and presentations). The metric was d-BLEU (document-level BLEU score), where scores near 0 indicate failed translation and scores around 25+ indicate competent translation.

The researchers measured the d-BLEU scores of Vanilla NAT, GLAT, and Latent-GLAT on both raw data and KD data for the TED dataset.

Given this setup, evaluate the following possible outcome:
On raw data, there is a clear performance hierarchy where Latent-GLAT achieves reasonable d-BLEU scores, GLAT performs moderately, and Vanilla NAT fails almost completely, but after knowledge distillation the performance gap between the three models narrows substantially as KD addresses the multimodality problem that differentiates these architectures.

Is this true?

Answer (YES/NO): NO